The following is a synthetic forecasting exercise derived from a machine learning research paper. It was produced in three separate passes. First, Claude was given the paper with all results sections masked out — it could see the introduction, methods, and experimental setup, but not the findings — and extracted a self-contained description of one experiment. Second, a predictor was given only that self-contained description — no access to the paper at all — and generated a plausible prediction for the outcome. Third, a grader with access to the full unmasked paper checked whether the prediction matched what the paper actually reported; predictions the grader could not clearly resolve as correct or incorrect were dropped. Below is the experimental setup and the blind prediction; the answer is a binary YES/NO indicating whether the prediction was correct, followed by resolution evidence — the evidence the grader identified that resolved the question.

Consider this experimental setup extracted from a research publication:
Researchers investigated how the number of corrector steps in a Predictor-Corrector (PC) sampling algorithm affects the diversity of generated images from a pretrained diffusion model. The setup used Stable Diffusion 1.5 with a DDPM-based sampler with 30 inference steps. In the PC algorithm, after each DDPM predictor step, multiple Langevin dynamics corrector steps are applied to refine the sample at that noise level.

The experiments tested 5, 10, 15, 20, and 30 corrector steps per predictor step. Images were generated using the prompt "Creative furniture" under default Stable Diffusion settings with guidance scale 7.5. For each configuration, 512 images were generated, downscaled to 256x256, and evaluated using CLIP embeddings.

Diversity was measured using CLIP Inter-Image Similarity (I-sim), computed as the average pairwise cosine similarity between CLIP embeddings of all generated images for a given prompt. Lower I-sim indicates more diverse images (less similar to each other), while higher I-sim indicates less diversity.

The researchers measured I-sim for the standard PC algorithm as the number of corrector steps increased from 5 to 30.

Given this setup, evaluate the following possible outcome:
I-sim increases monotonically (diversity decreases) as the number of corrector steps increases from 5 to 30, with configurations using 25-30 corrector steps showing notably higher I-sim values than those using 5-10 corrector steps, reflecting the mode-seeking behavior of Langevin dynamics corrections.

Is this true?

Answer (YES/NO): NO